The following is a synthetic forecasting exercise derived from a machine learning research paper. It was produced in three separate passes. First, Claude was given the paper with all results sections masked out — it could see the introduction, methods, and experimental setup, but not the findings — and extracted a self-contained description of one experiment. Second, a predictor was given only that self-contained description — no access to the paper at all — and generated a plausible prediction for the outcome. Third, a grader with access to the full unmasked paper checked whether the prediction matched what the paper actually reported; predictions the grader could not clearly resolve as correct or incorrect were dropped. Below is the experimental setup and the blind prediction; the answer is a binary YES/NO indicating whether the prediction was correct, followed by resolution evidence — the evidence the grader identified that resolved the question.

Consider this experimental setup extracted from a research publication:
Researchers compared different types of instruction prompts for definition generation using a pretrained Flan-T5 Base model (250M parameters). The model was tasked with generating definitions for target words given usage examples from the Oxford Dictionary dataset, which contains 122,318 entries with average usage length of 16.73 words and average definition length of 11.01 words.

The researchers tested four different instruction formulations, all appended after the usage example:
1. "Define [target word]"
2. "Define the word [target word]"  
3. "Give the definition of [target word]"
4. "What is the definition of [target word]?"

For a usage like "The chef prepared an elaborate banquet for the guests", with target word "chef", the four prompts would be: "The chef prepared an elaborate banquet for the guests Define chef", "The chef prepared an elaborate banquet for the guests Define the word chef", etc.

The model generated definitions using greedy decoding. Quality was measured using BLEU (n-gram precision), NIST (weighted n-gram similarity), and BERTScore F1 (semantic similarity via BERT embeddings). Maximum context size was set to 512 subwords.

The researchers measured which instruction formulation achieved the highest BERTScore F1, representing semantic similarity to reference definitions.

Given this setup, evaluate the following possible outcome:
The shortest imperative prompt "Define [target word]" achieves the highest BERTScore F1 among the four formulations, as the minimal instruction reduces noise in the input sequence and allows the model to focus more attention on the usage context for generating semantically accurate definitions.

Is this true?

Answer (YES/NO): NO